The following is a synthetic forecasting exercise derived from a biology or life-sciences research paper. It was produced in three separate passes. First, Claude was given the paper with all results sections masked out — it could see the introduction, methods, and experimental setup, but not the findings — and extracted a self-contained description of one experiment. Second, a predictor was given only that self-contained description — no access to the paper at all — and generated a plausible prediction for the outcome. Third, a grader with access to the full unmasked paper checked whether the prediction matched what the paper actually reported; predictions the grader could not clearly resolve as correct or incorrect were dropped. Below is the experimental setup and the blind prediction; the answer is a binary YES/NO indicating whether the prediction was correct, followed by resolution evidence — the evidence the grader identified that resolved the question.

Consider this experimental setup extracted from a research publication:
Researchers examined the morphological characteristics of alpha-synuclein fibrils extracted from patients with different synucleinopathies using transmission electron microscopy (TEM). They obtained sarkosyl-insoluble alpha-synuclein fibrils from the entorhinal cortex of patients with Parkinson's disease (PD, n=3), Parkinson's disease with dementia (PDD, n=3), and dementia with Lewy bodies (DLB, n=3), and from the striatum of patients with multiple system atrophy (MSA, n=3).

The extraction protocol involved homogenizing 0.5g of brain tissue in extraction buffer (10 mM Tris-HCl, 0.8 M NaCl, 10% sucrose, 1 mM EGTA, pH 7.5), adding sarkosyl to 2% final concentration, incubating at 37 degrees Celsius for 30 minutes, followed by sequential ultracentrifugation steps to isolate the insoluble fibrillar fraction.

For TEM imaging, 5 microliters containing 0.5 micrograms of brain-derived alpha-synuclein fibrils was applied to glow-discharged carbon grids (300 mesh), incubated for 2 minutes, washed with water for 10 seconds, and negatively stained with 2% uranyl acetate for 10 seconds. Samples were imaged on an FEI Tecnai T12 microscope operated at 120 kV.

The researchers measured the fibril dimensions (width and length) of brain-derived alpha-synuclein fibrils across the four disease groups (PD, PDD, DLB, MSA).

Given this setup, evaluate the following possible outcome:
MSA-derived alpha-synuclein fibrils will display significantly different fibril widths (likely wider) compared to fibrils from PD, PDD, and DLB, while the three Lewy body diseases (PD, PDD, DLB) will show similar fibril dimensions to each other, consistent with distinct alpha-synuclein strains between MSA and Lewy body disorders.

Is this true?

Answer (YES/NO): NO